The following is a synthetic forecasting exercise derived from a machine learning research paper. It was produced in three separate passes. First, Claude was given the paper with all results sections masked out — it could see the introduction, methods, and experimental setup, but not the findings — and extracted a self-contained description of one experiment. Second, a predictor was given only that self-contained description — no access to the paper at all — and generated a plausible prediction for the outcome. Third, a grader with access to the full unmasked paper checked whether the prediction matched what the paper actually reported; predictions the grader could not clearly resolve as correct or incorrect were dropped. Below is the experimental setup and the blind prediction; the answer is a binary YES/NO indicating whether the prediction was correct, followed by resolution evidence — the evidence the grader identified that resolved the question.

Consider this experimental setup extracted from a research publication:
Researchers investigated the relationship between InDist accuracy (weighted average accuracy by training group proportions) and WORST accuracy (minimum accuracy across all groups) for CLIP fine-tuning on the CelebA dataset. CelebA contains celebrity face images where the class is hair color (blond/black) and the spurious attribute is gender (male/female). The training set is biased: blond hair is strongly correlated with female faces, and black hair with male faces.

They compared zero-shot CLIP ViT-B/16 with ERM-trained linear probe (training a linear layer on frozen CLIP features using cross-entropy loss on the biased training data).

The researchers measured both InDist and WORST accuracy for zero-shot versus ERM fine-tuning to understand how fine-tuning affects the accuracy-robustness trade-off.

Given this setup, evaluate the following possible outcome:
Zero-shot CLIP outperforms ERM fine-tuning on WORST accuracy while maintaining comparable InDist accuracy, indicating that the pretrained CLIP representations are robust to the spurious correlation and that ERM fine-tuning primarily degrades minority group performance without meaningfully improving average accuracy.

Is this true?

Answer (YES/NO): NO